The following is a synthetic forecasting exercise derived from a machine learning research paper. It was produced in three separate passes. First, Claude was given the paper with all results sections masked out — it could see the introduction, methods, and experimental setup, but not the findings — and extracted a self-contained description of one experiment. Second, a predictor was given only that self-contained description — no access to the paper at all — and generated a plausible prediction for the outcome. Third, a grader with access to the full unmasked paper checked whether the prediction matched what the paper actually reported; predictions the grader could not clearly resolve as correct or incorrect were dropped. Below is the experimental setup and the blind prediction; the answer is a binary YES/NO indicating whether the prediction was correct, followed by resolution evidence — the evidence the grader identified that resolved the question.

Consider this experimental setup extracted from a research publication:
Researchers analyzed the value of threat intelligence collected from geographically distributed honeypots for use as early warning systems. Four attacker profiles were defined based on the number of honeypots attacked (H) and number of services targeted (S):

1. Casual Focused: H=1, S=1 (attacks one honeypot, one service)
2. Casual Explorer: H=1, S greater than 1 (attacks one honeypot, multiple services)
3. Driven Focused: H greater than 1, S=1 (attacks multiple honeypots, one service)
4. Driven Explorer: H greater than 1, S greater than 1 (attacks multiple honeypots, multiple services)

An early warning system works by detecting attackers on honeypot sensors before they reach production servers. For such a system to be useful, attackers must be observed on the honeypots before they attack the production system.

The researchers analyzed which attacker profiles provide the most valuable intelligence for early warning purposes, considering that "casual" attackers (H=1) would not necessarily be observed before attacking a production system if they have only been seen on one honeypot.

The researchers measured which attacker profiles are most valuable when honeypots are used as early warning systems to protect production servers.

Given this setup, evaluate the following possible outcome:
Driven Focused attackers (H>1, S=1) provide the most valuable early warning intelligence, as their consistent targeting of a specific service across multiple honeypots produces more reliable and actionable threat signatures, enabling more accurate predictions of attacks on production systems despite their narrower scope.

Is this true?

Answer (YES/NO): NO